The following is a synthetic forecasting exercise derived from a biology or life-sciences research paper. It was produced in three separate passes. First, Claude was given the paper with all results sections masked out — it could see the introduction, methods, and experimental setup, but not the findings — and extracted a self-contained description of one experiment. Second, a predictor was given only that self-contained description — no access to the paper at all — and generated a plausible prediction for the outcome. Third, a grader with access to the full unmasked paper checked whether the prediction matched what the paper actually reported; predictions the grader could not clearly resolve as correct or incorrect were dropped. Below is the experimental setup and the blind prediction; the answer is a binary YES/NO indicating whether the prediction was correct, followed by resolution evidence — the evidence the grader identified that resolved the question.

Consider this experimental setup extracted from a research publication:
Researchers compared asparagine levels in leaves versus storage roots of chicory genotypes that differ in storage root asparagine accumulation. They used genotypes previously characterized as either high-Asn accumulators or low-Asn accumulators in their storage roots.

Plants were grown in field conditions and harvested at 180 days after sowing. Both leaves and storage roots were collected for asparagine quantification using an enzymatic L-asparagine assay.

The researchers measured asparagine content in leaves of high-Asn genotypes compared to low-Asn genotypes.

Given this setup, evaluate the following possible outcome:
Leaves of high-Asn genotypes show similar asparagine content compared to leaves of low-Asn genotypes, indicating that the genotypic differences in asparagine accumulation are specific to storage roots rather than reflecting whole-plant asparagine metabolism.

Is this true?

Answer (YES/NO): NO